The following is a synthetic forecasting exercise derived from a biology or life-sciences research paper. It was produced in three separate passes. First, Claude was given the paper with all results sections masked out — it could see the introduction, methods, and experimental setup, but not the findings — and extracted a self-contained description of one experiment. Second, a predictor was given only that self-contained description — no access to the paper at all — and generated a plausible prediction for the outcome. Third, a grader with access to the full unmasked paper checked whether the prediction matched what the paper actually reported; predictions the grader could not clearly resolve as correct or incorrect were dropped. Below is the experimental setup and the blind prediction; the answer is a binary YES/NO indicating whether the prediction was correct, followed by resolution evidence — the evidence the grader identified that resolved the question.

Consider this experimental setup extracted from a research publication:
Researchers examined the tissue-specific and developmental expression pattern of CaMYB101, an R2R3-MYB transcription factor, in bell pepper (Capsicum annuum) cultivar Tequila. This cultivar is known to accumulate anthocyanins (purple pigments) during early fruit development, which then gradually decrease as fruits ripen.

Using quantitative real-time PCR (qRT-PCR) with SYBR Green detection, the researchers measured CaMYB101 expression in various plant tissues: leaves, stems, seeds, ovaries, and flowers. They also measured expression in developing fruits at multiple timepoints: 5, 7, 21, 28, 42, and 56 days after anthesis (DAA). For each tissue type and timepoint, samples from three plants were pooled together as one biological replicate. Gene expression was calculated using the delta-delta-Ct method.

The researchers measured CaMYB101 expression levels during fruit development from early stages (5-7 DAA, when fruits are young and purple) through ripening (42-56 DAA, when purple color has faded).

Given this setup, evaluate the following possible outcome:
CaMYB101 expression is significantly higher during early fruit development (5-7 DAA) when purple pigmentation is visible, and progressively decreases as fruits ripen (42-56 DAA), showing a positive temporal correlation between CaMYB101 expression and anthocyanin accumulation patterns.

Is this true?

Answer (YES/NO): NO